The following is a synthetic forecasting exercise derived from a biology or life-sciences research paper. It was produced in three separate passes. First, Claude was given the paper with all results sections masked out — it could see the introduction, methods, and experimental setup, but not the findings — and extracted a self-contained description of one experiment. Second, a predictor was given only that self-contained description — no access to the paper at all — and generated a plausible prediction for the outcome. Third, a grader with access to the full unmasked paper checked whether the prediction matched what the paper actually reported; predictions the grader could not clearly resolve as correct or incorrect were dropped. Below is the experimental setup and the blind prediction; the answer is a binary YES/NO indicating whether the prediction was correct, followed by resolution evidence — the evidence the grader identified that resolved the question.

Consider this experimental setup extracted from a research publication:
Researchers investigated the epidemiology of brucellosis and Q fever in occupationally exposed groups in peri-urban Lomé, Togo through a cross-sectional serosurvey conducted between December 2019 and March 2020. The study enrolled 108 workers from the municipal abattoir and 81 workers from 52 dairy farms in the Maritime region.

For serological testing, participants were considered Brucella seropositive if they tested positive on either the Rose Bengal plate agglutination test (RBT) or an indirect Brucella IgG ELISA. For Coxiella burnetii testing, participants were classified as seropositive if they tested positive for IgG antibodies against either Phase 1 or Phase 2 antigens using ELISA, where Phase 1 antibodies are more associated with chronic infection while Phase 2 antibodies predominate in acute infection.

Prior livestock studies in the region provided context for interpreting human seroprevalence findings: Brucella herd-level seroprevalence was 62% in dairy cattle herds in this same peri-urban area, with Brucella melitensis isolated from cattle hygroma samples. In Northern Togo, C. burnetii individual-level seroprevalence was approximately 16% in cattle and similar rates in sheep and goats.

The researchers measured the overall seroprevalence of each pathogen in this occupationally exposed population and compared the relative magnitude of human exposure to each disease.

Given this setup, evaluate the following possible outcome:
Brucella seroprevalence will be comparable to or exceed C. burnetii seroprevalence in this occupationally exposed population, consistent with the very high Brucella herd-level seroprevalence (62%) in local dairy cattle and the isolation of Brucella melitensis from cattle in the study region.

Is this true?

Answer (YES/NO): NO